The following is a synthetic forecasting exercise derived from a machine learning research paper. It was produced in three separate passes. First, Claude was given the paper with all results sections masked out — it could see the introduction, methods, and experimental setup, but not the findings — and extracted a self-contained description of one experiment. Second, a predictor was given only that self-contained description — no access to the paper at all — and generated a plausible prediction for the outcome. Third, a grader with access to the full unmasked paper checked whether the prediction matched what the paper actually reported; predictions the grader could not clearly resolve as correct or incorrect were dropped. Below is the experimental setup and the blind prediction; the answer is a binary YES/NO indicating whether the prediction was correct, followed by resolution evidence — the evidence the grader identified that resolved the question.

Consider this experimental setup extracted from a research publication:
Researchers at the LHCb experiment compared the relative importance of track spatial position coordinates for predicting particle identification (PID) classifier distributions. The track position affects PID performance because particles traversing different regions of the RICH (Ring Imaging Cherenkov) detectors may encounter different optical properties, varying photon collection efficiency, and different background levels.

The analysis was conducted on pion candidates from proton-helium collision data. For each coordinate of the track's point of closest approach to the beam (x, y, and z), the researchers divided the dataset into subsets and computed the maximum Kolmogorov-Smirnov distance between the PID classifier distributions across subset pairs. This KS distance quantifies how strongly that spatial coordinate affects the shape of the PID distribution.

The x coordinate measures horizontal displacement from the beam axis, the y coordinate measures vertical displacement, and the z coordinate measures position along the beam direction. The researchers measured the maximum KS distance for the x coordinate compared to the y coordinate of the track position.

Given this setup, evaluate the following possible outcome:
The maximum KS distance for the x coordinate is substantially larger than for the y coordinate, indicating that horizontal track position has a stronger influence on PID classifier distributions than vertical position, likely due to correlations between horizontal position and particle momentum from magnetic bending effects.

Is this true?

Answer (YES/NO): YES